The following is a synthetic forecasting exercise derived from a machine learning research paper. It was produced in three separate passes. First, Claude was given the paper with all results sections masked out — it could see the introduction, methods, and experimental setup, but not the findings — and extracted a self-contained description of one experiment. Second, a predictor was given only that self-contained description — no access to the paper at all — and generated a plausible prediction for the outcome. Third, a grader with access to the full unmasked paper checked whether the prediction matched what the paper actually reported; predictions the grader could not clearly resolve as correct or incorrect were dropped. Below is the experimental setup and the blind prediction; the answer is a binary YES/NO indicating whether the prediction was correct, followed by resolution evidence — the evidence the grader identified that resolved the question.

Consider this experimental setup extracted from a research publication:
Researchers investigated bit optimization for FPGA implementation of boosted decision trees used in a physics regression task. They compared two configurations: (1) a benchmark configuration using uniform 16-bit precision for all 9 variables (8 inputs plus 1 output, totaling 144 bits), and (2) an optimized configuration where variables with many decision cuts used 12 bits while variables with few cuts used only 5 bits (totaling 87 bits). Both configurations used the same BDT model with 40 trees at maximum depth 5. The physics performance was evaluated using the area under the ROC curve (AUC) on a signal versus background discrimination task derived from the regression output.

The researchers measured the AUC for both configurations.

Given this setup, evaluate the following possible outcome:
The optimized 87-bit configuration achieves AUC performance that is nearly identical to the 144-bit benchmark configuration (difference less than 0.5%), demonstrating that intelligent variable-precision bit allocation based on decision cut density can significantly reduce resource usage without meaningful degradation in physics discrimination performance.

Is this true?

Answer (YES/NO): YES